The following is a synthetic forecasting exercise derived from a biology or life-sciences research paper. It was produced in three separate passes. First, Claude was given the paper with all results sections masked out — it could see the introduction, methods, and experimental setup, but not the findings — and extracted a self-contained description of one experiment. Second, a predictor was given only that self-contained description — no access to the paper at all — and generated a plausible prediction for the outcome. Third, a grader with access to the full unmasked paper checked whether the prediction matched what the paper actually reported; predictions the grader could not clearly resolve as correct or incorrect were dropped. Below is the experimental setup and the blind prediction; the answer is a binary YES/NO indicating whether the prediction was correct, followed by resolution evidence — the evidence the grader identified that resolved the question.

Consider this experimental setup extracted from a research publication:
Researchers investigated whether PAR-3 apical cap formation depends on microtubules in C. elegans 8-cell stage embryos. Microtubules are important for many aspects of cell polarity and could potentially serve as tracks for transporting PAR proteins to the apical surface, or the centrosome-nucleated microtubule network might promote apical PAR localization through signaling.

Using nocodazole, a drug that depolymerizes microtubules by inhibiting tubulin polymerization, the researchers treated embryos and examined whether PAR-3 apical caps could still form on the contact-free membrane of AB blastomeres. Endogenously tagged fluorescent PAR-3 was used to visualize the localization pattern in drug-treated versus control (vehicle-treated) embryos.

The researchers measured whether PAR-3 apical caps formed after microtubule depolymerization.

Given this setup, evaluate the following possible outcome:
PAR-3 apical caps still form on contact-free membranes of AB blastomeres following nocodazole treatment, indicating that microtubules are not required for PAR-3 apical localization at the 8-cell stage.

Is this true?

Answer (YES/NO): YES